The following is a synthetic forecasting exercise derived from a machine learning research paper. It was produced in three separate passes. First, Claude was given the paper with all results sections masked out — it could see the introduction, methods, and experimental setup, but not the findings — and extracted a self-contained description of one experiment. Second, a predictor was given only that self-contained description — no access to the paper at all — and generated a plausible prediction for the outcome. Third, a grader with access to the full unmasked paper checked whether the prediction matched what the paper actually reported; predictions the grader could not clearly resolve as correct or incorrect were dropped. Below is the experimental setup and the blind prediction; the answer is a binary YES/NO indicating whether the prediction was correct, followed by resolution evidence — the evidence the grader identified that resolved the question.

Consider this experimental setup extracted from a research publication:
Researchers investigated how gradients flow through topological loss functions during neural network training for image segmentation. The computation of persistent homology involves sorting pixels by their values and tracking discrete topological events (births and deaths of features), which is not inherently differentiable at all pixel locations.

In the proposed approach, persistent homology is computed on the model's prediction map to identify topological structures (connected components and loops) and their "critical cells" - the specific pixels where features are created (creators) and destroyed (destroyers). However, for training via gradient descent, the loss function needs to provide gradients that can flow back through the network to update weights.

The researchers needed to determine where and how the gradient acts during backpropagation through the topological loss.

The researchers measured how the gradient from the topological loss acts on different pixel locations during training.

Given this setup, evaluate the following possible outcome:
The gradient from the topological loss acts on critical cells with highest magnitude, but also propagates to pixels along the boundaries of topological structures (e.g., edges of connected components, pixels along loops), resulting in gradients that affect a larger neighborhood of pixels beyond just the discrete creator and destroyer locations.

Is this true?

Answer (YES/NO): NO